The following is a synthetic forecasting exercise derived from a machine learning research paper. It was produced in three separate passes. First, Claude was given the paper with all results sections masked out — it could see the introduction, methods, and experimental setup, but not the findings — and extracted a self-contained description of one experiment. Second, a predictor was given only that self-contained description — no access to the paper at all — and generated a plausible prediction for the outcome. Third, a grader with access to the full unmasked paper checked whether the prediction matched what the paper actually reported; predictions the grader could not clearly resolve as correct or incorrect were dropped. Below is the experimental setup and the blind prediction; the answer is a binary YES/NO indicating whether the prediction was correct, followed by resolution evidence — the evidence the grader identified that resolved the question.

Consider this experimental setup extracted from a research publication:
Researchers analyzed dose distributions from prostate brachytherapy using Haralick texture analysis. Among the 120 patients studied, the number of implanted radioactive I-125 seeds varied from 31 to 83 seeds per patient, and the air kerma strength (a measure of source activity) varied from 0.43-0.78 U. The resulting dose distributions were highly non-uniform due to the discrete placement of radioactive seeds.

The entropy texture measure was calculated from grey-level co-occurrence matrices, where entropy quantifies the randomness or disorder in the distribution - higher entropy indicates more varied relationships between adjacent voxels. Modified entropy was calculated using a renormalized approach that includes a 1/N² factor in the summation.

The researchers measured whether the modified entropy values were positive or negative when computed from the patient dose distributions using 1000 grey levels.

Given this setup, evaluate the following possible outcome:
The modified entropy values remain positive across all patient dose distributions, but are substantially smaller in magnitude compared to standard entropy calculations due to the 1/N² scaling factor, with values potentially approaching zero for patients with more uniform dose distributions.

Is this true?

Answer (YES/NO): NO